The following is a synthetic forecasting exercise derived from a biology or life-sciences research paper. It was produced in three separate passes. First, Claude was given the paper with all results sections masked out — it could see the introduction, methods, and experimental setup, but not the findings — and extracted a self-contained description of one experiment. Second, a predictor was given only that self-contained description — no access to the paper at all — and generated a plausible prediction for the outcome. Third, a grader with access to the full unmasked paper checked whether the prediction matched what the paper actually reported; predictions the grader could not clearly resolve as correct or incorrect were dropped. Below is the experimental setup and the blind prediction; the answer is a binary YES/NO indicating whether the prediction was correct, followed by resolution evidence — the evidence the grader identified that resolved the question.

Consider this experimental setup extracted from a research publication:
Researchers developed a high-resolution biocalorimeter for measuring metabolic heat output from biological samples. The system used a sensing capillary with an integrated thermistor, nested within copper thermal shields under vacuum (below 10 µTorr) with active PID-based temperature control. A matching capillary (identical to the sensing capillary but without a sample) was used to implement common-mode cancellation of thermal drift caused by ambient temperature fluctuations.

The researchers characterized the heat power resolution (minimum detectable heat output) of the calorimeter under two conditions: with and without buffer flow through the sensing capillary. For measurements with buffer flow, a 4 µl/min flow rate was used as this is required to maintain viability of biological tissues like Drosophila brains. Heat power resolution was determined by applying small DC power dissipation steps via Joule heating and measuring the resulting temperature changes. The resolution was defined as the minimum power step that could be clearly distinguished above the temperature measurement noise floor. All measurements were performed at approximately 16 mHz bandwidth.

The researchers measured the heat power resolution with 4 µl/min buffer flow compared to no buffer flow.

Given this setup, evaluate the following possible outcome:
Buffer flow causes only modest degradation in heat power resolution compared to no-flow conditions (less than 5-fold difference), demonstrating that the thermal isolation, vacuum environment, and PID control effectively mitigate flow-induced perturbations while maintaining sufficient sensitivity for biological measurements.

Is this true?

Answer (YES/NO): YES